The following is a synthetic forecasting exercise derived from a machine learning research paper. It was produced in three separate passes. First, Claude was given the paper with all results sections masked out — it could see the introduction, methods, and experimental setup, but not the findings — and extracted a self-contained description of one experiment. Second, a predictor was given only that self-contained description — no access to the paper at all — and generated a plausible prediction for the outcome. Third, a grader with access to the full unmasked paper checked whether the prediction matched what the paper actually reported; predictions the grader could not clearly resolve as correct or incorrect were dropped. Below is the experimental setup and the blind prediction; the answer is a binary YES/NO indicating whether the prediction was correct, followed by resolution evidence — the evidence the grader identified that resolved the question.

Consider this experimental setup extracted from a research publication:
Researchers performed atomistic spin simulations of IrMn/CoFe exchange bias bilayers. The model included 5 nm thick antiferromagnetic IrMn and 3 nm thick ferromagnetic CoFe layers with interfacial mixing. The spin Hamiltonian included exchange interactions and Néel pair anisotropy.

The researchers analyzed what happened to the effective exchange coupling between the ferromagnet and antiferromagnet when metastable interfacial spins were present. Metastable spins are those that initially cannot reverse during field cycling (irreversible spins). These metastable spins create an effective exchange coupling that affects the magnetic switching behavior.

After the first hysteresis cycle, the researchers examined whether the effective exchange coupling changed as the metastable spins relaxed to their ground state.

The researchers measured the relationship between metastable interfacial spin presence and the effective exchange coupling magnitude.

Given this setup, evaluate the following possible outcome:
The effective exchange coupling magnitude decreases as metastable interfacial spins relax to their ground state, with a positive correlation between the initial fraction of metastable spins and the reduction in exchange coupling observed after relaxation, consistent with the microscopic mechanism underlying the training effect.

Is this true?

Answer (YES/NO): YES